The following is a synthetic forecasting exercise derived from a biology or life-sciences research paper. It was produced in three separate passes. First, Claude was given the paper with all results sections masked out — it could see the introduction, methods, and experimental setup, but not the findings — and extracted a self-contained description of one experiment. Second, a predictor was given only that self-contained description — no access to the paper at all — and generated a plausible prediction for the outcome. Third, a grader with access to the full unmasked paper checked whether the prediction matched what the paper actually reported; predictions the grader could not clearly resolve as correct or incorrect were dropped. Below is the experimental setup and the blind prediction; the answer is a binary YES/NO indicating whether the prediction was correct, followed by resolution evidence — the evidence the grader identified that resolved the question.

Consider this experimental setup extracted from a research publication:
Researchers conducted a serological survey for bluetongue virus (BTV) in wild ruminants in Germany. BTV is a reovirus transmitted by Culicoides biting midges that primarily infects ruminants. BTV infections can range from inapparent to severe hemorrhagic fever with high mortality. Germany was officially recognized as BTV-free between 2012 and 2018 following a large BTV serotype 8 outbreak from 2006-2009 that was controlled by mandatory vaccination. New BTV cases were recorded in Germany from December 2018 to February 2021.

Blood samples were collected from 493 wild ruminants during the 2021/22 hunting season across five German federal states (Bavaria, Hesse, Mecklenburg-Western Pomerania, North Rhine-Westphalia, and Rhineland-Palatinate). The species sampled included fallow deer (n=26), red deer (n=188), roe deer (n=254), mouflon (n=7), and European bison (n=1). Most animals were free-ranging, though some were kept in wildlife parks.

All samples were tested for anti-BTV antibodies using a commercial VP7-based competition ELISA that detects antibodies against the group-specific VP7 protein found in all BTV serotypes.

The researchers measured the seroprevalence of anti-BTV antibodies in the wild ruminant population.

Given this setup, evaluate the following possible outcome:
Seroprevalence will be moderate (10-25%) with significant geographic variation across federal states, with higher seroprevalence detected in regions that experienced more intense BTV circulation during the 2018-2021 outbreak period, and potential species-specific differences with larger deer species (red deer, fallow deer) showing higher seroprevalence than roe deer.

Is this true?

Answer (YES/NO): NO